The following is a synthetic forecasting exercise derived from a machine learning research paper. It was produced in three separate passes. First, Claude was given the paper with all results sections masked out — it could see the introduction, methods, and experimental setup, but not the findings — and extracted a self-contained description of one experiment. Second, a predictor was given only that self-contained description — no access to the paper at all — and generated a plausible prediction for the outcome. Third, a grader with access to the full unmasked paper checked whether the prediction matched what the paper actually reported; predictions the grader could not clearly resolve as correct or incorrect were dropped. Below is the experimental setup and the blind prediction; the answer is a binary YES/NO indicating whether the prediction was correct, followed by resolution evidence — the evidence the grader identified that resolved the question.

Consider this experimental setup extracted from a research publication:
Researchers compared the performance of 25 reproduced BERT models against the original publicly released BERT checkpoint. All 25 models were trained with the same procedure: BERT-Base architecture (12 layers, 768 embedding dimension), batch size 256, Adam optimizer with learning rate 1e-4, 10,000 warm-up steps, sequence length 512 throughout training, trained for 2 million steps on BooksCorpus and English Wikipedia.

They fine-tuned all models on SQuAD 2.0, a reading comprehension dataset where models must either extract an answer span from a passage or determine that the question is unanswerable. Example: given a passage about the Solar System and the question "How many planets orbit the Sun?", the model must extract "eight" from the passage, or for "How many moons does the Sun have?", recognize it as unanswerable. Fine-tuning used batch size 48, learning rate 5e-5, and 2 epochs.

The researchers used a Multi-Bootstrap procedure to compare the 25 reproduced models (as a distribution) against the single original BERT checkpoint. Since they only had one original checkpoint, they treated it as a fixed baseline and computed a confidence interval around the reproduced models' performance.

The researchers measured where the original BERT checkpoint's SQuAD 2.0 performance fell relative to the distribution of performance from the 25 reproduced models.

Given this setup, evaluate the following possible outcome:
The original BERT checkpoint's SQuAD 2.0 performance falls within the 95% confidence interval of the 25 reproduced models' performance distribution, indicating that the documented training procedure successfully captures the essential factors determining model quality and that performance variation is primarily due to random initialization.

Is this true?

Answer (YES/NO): NO